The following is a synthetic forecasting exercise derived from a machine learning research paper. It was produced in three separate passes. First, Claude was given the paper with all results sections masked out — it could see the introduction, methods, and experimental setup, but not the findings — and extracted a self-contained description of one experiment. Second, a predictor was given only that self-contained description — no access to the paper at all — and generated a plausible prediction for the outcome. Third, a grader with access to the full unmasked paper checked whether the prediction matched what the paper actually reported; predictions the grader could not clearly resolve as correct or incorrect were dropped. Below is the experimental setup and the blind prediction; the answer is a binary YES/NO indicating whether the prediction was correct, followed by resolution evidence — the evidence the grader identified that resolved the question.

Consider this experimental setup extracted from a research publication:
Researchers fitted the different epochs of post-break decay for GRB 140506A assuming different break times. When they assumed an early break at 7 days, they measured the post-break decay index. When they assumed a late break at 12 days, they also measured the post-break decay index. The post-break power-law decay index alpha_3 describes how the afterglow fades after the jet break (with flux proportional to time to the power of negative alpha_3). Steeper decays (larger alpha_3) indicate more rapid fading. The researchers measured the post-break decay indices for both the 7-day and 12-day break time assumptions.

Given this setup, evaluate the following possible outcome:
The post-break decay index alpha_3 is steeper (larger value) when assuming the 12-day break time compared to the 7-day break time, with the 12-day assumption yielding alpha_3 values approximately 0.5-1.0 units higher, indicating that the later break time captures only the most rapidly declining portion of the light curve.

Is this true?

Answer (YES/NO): YES